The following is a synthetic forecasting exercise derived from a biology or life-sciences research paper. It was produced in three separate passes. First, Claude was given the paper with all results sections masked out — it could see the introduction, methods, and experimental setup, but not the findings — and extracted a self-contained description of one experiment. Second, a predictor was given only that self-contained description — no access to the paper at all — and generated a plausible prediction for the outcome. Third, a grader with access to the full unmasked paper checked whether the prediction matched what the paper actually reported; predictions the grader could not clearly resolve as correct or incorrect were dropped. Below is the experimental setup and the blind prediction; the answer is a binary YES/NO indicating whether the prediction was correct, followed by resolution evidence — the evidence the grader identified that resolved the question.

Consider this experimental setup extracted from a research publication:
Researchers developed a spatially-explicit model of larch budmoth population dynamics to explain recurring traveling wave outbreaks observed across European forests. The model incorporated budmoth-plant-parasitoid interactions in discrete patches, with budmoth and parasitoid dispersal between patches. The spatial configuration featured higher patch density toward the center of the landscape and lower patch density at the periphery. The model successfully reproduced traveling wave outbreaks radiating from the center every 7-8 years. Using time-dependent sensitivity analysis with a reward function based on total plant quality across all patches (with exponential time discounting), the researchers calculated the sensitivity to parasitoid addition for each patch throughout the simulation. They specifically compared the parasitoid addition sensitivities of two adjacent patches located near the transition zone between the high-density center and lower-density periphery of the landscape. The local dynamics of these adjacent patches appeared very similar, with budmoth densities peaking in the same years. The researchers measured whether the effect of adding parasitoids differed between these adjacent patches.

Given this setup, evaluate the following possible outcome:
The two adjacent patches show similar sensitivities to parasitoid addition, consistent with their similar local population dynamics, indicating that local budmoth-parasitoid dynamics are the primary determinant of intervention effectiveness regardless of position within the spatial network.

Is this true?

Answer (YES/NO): NO